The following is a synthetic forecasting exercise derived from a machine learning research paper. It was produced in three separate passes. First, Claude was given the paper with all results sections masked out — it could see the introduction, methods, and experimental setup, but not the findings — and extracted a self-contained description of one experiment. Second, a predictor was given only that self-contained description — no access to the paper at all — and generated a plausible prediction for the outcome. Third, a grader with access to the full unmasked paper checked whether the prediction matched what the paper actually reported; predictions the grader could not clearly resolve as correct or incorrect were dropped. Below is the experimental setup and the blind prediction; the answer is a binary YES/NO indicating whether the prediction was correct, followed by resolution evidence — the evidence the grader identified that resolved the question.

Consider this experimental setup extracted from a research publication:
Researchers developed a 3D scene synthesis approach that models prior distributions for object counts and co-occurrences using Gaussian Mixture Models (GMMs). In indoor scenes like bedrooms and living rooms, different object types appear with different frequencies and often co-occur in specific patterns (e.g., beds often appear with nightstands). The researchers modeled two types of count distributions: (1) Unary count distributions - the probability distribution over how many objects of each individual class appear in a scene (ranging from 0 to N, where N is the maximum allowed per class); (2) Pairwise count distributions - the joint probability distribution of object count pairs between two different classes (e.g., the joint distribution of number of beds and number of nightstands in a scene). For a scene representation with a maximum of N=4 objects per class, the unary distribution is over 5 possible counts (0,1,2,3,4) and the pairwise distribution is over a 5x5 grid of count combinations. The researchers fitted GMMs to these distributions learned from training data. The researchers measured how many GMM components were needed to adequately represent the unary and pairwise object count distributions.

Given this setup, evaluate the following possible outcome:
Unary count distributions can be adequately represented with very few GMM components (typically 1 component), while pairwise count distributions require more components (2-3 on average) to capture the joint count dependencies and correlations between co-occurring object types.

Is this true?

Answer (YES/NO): NO